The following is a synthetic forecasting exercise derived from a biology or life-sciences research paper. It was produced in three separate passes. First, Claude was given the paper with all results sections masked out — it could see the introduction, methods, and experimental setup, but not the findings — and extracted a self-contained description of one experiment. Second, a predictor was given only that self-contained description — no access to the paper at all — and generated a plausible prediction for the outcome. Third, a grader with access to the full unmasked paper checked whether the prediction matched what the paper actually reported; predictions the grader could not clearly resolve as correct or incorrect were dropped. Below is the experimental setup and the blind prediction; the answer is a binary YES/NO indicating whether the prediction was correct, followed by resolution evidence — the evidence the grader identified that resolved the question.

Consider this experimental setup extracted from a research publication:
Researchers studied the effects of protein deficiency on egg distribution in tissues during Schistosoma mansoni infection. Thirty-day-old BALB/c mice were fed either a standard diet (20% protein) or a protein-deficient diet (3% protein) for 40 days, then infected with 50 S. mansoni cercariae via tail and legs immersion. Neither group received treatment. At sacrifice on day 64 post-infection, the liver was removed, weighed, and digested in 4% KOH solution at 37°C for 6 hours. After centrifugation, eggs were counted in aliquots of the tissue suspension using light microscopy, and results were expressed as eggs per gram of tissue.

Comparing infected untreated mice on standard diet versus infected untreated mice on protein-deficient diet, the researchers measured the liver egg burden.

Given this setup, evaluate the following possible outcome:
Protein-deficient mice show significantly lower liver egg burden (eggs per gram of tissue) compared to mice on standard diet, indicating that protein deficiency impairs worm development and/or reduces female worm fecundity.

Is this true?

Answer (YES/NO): NO